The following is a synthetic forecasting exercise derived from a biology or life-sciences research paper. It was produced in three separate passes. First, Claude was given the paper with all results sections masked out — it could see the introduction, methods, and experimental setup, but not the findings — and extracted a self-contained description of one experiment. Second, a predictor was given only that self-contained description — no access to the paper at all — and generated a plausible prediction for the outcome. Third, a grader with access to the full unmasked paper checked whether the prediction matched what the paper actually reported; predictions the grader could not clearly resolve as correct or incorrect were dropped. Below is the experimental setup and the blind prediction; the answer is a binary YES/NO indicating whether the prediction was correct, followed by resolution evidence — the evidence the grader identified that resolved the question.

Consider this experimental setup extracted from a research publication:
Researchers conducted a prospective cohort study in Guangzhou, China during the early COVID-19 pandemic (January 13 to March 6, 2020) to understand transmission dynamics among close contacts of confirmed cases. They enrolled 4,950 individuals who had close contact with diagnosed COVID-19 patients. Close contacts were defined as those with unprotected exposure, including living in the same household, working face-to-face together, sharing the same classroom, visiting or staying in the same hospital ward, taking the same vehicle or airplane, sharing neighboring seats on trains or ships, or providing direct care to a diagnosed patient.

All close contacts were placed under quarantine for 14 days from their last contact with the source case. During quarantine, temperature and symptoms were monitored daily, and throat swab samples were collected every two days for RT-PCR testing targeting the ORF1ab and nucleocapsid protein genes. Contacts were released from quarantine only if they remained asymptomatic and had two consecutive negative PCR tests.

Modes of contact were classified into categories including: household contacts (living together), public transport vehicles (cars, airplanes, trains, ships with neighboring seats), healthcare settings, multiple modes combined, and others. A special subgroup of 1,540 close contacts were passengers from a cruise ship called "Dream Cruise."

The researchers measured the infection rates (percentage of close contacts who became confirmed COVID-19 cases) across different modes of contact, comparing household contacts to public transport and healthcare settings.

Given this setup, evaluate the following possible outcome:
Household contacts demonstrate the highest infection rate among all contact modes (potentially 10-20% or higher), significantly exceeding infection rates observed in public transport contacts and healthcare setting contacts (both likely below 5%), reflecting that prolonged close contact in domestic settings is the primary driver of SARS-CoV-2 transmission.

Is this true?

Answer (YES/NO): YES